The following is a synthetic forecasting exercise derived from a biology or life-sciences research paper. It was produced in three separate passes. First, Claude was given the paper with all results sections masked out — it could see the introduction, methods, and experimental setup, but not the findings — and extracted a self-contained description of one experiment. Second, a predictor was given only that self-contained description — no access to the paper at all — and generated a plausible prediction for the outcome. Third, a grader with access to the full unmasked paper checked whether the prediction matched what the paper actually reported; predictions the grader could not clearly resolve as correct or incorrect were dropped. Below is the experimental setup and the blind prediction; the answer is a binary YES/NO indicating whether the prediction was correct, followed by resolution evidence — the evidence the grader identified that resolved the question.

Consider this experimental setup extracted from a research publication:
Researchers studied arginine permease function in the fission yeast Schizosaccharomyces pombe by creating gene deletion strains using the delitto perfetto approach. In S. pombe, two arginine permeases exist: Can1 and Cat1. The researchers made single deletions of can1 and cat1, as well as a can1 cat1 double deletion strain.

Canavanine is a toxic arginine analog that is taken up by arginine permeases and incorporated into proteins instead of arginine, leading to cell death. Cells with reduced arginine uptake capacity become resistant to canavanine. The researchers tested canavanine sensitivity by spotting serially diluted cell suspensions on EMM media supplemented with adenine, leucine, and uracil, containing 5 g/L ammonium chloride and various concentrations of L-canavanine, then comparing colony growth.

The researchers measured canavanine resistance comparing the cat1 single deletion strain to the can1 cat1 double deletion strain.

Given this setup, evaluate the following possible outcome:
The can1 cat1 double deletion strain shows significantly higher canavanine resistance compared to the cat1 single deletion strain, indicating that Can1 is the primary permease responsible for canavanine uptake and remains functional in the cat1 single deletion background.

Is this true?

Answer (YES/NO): NO